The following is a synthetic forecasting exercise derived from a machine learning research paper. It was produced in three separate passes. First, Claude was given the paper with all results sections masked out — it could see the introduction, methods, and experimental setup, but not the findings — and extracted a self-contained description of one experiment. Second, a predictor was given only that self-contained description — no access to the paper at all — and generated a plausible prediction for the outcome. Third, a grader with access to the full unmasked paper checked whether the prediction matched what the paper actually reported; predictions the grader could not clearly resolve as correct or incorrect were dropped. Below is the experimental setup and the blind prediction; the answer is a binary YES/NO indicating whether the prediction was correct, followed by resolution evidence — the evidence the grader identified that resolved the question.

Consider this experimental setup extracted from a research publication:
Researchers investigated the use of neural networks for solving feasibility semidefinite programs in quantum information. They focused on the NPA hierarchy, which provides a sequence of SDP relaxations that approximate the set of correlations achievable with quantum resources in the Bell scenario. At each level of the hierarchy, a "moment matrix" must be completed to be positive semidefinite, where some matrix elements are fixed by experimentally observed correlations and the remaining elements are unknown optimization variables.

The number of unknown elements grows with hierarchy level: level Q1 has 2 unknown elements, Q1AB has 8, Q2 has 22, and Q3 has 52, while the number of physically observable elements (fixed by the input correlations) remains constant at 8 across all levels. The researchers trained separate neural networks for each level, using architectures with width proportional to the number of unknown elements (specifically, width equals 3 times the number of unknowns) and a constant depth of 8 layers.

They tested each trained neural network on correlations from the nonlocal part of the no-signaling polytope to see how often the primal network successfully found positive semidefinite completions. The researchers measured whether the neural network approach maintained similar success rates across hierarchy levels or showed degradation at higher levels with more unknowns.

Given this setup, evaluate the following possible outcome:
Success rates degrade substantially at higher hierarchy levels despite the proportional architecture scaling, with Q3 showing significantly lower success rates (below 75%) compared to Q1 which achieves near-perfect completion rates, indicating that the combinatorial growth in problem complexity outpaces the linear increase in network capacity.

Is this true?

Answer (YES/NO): YES